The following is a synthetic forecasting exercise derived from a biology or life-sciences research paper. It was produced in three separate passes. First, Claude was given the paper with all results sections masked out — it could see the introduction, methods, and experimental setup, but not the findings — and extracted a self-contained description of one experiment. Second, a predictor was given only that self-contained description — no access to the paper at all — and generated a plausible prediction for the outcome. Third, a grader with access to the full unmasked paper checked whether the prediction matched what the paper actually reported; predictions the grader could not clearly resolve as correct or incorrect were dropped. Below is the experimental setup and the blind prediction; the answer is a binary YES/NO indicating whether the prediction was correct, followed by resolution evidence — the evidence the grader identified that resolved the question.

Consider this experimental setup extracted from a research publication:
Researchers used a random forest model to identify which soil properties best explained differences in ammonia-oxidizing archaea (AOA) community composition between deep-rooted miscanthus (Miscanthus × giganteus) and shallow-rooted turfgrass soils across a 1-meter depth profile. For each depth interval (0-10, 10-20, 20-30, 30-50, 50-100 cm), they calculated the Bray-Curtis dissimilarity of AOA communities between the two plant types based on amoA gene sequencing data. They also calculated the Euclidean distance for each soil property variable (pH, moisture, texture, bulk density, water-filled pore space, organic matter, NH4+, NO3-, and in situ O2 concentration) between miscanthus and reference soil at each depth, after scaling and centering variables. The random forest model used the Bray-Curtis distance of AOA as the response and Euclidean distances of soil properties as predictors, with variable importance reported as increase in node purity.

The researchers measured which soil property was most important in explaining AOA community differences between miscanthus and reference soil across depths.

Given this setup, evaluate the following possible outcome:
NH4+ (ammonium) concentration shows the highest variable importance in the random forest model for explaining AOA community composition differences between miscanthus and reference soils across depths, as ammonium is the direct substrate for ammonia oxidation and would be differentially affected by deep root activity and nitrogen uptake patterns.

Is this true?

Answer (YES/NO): NO